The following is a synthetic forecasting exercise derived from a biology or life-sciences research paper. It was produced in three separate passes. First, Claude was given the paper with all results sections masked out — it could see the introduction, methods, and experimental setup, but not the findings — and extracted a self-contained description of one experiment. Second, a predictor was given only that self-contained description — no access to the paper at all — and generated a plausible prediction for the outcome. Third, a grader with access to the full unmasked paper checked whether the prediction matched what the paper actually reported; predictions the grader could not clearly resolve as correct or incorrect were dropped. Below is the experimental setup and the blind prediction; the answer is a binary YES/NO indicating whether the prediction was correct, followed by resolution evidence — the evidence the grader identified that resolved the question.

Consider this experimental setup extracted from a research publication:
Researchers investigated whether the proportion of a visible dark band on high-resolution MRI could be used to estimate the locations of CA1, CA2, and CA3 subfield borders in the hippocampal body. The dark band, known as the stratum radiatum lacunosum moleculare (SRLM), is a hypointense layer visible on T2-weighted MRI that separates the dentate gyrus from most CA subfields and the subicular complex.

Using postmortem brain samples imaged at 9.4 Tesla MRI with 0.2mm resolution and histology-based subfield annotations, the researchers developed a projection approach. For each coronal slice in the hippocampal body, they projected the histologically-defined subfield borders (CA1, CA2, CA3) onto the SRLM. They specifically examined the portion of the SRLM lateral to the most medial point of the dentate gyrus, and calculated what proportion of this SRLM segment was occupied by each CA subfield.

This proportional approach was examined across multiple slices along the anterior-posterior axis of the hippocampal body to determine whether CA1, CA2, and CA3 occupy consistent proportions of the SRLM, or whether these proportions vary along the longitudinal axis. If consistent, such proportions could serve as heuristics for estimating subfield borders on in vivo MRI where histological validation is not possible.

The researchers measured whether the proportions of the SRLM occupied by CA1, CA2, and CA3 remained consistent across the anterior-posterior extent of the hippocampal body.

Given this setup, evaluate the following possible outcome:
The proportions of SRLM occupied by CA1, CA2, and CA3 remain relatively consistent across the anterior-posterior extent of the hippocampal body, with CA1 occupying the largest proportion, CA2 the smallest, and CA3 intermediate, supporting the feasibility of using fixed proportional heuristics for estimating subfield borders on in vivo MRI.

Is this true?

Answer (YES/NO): NO